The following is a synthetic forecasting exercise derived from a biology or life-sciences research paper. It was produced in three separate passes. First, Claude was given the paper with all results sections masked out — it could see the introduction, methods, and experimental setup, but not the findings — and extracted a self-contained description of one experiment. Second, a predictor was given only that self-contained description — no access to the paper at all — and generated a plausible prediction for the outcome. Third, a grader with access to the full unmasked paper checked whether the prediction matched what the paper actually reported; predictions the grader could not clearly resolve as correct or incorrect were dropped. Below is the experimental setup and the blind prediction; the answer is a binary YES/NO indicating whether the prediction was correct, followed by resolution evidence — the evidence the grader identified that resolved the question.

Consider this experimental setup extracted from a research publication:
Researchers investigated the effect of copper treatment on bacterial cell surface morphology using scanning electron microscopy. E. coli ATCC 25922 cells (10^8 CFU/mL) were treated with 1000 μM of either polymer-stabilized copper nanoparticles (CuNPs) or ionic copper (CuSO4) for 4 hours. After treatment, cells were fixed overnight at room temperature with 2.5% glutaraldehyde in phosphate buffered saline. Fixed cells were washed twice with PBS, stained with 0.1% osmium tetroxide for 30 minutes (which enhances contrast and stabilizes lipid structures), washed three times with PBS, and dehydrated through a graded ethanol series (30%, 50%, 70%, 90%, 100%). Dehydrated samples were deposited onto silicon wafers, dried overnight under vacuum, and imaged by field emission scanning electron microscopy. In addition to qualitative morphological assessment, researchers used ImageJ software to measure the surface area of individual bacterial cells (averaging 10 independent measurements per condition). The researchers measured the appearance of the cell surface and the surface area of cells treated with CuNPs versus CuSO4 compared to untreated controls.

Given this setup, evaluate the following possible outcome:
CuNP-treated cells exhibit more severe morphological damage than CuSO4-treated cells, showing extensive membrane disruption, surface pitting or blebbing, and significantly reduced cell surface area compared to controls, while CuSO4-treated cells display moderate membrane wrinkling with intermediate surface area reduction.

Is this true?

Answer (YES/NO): NO